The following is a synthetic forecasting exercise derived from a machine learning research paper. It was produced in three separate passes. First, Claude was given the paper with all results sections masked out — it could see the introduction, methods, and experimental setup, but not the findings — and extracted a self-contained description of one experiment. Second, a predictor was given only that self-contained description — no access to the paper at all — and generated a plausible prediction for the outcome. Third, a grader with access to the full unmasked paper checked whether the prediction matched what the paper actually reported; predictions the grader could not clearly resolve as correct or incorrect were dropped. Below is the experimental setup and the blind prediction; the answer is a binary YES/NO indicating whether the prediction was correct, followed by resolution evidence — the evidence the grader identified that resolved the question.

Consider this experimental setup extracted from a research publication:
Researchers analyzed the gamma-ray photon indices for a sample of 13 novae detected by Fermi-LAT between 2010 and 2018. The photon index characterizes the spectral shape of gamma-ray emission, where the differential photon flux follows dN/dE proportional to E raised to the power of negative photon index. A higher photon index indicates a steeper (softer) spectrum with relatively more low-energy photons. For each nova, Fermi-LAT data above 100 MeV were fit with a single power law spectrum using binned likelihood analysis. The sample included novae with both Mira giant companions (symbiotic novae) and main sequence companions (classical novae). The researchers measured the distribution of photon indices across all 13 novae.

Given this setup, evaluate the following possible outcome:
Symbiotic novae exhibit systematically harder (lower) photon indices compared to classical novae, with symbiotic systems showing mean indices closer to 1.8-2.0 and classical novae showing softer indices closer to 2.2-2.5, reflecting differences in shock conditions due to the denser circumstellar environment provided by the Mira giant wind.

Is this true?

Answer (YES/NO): NO